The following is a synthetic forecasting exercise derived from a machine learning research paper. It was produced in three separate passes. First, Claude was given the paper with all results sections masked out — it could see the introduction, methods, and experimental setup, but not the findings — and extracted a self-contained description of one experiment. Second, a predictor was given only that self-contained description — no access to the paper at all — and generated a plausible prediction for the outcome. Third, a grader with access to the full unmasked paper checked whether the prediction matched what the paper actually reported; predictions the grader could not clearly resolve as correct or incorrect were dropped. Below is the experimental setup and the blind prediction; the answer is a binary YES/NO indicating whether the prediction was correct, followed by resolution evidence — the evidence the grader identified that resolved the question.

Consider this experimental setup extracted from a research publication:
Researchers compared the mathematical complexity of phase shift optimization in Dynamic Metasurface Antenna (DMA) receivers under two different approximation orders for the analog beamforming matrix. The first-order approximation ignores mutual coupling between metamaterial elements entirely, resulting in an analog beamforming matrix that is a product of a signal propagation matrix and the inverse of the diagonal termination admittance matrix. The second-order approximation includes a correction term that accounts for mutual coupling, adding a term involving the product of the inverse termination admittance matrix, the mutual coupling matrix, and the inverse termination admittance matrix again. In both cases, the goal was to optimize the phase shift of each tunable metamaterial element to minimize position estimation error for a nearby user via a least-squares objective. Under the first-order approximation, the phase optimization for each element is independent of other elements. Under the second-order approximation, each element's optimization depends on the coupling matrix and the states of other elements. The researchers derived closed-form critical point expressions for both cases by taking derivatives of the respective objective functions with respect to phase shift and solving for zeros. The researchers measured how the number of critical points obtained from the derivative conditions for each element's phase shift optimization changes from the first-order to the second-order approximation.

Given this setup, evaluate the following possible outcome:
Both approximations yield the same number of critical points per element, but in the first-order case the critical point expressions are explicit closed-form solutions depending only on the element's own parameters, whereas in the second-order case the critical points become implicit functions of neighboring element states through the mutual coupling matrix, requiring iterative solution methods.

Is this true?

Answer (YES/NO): NO